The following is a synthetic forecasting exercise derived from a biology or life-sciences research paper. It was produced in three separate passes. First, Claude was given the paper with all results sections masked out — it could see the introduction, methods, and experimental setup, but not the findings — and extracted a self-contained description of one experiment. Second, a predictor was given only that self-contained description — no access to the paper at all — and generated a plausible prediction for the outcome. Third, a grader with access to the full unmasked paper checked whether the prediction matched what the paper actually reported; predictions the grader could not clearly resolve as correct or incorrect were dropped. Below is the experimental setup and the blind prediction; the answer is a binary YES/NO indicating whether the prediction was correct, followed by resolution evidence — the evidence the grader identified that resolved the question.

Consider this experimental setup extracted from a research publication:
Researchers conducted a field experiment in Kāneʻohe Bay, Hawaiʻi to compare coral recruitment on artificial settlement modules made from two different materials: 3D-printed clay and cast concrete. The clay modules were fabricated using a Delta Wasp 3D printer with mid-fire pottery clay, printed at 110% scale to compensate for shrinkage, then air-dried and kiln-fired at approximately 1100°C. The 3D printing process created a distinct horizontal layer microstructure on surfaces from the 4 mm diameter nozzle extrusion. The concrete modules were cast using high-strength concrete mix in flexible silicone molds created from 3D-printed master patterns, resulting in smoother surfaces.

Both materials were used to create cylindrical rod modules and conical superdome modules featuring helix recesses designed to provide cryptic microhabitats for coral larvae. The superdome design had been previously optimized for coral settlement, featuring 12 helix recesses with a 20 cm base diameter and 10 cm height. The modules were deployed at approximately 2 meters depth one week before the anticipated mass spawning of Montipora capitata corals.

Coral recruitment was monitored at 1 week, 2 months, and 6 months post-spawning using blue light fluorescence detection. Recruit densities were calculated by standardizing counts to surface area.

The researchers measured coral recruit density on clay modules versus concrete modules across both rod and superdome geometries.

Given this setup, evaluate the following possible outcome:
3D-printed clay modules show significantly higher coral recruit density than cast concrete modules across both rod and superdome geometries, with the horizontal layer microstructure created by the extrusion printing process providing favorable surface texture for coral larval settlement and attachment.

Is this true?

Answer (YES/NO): NO